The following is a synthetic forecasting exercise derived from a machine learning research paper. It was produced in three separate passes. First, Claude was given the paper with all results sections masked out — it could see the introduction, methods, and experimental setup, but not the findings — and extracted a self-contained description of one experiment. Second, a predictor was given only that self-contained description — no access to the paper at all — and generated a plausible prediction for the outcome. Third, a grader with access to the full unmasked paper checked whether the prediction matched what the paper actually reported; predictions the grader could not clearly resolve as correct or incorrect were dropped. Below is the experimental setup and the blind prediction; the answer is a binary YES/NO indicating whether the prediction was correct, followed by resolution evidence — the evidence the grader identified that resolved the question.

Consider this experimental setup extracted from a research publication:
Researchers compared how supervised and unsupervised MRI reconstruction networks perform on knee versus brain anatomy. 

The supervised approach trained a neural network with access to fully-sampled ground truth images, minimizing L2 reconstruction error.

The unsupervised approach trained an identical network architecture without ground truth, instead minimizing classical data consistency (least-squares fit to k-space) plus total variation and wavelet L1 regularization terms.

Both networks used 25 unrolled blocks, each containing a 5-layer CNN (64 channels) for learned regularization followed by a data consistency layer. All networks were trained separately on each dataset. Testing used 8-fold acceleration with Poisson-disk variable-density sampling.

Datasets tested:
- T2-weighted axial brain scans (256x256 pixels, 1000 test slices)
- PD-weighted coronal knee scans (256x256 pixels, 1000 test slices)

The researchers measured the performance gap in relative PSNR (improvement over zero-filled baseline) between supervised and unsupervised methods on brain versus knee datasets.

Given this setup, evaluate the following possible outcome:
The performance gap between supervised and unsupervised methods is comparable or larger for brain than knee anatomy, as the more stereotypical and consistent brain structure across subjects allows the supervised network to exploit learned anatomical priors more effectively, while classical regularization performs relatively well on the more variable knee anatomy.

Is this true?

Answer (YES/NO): YES